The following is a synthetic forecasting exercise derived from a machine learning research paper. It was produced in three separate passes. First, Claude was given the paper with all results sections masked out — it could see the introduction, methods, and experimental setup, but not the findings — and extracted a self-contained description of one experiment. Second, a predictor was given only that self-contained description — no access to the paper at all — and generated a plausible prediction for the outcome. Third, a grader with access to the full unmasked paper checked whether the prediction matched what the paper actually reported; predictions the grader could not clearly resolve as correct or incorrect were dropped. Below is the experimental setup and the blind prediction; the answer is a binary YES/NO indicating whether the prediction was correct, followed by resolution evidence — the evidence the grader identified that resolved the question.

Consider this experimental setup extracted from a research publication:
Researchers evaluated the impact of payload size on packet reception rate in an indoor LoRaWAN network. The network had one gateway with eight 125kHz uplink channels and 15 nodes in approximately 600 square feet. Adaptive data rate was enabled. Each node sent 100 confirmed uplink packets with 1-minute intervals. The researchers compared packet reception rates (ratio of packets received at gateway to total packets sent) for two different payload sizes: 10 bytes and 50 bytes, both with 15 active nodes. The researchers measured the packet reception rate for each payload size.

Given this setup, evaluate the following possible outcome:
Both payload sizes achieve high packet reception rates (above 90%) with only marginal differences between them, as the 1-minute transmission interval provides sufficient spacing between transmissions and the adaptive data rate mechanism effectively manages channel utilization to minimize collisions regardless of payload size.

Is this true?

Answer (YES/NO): NO